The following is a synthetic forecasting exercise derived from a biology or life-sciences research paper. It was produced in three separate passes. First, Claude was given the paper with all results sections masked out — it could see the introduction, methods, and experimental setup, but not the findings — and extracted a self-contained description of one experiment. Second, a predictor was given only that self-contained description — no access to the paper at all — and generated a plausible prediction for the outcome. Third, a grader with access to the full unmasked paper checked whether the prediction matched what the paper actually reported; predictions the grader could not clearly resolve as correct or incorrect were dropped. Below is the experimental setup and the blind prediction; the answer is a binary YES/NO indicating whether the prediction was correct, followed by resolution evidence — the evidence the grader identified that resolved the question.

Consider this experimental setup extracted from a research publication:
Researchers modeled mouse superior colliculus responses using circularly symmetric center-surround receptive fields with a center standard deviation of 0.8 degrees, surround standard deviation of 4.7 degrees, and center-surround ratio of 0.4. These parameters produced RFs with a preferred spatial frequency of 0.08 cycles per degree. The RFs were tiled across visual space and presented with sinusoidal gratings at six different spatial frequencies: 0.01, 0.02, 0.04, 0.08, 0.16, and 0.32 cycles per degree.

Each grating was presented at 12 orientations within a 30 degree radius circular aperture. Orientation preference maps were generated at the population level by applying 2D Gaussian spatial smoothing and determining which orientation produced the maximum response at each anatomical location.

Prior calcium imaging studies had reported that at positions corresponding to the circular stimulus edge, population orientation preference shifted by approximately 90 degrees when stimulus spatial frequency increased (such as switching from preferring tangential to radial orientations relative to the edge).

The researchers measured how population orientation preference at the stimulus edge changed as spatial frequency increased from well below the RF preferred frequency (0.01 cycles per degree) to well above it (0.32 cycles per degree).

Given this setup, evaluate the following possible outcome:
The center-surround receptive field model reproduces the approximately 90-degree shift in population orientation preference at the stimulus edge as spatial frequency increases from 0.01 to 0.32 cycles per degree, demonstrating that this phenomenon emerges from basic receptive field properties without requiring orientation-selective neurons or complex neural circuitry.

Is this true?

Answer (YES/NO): YES